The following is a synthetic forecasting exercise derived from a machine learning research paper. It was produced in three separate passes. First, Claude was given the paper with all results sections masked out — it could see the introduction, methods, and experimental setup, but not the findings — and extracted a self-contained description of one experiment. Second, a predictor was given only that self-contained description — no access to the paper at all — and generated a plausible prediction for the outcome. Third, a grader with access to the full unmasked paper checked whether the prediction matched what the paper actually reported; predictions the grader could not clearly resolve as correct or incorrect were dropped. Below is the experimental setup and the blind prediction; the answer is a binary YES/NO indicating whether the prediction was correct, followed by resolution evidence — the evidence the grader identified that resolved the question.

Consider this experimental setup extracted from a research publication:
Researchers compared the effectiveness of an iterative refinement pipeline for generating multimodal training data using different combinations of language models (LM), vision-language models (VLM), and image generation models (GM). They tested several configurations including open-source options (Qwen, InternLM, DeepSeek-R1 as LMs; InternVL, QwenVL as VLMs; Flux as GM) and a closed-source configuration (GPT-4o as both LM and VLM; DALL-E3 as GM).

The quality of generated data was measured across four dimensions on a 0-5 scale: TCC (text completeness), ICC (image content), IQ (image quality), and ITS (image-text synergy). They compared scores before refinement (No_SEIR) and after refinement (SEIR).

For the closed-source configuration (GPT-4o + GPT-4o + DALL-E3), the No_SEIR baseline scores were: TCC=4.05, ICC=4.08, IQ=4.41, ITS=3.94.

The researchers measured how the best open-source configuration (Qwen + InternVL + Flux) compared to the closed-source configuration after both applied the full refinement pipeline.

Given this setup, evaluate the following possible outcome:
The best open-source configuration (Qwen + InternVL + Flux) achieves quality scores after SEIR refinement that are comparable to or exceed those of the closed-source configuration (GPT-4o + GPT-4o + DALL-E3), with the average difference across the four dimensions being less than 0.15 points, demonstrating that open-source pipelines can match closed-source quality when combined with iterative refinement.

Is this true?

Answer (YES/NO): YES